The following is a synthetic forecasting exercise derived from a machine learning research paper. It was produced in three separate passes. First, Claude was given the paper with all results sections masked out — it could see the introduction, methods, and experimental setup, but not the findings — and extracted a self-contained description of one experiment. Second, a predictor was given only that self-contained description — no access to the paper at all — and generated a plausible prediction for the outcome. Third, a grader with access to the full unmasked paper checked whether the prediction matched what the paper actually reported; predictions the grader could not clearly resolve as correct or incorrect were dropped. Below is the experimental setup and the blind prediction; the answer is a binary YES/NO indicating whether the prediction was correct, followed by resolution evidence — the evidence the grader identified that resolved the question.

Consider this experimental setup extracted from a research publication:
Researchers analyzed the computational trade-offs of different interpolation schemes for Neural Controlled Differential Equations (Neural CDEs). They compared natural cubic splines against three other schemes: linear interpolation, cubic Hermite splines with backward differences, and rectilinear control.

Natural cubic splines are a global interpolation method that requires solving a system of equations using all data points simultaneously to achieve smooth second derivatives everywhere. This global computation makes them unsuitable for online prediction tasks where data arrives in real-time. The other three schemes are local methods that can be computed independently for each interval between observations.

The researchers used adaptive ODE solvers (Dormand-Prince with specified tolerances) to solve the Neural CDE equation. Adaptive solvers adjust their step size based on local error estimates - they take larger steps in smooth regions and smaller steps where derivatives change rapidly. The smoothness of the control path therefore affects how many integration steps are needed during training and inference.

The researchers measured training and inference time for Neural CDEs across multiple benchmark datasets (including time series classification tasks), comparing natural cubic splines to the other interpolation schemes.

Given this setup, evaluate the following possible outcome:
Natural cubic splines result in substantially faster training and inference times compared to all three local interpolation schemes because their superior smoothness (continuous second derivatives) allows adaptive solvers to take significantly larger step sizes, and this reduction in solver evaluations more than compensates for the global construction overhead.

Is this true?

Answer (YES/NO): YES